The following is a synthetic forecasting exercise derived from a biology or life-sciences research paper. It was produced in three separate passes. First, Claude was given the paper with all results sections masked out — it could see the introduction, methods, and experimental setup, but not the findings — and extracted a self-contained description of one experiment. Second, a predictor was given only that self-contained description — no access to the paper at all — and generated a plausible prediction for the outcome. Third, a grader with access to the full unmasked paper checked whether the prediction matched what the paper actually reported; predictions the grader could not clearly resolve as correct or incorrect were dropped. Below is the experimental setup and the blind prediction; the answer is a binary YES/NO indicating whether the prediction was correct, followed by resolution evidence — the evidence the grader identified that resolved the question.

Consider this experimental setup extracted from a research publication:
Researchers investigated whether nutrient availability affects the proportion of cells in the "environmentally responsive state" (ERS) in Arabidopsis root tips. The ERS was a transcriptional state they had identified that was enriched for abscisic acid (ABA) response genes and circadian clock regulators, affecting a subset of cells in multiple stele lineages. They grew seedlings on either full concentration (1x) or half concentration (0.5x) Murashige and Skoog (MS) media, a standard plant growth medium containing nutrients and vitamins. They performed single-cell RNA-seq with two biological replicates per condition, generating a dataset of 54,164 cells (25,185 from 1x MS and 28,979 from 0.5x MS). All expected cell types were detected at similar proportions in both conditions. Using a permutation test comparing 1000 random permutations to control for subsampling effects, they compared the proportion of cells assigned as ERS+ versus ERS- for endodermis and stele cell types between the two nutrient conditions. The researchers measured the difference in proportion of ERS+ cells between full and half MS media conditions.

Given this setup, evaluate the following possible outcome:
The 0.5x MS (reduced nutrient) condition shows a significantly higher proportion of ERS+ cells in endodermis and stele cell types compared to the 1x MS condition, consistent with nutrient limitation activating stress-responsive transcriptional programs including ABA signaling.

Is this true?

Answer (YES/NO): NO